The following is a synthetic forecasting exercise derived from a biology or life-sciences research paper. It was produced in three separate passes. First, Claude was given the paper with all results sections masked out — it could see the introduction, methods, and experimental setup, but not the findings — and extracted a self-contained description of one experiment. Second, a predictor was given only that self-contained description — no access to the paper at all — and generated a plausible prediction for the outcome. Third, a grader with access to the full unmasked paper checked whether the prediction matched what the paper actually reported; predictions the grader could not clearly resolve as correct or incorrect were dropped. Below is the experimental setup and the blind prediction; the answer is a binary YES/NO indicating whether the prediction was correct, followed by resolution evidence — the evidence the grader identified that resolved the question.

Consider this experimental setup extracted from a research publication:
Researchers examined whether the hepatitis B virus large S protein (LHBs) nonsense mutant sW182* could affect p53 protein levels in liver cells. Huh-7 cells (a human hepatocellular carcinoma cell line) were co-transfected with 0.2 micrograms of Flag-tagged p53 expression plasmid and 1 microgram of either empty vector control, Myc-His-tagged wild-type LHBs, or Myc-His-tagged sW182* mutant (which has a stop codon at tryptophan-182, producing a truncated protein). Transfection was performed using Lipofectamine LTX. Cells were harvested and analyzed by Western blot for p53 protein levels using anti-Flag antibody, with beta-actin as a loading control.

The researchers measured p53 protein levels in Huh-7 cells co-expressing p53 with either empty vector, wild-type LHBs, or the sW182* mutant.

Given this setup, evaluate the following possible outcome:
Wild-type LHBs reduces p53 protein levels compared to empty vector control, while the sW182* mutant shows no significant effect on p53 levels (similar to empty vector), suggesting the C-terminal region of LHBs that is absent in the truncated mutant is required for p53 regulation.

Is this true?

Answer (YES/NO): NO